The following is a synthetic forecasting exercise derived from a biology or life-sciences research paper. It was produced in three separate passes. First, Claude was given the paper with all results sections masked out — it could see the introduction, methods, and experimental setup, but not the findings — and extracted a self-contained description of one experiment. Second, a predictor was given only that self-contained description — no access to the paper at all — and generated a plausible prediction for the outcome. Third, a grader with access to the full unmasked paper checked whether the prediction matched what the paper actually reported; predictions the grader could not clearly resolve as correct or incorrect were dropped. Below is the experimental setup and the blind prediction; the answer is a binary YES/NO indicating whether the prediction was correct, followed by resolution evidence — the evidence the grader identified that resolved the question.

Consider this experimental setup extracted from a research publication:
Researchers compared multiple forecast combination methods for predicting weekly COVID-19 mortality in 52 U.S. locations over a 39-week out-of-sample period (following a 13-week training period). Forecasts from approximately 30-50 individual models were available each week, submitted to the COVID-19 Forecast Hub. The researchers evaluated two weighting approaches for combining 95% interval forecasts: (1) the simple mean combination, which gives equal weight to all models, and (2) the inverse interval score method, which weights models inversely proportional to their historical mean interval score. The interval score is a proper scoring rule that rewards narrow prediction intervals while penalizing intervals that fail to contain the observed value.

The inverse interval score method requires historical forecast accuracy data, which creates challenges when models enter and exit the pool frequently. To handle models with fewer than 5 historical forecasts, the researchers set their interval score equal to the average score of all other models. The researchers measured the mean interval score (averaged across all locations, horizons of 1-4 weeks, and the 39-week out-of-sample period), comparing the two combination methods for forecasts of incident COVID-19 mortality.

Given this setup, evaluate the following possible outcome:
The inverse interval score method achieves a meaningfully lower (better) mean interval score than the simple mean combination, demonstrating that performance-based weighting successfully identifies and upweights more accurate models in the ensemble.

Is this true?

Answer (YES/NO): YES